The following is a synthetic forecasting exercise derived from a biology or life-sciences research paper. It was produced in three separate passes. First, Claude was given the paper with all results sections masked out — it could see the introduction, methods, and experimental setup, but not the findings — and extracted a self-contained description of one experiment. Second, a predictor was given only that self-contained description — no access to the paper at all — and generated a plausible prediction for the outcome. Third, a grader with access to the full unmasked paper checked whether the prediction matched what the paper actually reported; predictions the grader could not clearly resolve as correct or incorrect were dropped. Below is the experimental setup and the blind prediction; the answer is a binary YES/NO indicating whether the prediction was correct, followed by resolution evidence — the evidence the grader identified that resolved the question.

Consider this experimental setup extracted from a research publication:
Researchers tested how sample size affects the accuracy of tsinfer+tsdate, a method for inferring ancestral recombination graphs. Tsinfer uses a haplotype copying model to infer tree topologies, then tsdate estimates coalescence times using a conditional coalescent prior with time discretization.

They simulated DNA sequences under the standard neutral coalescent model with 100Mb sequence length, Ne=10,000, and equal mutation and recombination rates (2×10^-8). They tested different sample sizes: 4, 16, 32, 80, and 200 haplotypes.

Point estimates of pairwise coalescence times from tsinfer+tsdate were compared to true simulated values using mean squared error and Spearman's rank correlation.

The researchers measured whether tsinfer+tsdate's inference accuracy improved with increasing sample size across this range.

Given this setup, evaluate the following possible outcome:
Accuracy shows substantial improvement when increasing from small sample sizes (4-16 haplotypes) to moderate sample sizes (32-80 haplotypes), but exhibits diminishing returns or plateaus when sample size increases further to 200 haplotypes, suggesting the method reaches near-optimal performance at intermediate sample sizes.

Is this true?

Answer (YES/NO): NO